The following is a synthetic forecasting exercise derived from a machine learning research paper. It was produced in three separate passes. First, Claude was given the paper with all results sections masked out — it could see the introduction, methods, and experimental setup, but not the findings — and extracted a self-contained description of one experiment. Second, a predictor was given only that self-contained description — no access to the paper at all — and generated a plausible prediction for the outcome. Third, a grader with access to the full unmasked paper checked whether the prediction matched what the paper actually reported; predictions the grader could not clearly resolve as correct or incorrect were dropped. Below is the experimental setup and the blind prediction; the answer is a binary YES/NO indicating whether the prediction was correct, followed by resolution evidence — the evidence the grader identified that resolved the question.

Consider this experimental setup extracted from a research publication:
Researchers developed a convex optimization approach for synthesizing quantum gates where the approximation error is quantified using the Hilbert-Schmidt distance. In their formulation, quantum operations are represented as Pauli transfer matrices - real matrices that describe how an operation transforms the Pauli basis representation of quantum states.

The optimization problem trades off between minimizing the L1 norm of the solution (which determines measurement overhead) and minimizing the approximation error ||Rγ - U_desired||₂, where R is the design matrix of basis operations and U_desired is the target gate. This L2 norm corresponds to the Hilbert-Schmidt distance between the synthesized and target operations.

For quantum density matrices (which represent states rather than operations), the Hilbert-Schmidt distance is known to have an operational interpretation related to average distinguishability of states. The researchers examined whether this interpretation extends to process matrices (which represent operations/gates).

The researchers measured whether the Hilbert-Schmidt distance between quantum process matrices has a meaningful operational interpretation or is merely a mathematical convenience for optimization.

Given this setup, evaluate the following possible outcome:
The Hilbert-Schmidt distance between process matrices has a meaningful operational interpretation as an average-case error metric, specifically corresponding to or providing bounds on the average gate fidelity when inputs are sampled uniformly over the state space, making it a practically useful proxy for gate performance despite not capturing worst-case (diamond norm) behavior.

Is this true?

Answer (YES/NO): NO